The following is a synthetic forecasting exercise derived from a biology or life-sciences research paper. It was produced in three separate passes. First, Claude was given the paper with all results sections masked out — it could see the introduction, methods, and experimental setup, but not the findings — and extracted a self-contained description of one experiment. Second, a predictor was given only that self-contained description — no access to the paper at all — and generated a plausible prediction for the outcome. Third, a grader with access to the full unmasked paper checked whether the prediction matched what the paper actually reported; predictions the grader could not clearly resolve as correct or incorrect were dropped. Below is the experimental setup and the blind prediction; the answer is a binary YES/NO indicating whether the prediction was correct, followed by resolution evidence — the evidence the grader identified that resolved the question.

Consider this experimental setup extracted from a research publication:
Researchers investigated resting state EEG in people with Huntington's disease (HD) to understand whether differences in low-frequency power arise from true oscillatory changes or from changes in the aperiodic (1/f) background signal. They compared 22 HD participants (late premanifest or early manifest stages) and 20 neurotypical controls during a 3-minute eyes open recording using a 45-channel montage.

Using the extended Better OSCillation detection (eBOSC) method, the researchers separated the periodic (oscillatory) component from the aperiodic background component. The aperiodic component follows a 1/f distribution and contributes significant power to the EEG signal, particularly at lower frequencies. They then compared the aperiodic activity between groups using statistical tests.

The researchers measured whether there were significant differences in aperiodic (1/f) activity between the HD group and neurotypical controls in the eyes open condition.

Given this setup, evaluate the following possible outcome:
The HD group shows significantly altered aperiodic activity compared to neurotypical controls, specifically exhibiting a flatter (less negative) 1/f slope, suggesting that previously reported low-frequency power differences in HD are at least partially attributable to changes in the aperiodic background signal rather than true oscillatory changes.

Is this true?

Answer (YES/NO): NO